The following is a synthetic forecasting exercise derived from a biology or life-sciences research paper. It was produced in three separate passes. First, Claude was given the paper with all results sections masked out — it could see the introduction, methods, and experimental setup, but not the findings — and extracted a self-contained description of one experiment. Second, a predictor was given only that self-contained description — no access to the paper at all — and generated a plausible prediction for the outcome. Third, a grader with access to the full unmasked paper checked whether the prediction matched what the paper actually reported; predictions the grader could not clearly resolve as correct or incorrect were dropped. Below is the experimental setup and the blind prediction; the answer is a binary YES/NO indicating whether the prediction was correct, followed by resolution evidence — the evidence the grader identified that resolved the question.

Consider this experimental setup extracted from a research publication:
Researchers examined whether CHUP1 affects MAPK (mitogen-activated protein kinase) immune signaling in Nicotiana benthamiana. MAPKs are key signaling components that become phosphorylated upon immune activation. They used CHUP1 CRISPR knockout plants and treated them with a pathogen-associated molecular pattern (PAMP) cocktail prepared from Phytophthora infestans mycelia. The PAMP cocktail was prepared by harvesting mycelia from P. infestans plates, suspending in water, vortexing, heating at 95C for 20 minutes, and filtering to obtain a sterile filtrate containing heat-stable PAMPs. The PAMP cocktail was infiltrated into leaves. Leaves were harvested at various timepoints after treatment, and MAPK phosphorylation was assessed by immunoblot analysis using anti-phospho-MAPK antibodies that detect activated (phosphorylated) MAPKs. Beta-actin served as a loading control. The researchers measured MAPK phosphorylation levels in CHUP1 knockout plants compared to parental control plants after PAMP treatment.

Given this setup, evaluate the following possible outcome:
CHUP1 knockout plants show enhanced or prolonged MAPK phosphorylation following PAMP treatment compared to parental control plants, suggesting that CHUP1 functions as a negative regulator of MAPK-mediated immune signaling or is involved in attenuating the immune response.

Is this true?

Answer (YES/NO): NO